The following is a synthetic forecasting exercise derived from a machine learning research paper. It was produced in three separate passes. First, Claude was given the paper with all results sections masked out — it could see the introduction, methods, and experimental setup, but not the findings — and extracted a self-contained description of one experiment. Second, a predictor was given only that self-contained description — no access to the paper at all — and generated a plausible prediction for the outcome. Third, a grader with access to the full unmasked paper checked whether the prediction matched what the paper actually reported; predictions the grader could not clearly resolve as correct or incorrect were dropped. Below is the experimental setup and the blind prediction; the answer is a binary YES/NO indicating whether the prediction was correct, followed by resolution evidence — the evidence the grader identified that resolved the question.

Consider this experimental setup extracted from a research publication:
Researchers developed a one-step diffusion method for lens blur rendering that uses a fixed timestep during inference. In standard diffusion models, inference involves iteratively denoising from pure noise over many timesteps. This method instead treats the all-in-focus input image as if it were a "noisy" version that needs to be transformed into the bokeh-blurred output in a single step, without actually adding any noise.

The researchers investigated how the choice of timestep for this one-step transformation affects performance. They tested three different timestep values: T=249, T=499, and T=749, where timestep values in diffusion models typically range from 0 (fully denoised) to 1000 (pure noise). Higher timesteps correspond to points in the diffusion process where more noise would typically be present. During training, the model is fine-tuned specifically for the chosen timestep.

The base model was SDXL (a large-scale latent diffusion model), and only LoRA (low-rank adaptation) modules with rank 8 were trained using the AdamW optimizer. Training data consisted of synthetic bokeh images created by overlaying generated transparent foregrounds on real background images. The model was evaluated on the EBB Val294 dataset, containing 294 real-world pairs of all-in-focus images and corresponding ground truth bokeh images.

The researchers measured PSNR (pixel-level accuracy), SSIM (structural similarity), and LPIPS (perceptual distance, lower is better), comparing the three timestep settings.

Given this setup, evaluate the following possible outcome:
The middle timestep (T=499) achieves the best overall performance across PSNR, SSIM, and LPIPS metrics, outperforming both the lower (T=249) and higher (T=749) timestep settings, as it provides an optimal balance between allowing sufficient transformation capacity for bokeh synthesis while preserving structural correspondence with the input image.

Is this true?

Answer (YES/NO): YES